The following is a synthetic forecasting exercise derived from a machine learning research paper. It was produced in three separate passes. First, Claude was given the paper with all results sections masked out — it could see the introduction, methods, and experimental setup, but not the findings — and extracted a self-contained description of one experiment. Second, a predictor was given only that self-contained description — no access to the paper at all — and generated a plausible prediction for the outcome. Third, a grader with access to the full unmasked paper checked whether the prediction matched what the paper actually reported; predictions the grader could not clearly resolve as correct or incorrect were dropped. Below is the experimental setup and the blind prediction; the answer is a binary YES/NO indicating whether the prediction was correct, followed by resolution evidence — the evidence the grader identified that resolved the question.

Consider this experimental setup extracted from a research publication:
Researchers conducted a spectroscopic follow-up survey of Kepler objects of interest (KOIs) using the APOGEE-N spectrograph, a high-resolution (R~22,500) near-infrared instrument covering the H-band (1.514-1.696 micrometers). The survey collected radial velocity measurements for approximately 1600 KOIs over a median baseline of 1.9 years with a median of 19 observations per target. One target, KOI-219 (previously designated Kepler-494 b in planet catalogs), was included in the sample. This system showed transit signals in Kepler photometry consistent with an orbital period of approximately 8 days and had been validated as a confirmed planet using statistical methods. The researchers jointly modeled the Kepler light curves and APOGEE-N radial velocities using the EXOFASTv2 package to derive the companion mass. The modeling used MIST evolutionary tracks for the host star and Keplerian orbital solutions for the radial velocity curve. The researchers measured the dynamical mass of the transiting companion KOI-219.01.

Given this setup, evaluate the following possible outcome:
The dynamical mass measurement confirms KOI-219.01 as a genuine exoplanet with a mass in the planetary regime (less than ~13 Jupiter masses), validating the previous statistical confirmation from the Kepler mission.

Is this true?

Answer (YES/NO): NO